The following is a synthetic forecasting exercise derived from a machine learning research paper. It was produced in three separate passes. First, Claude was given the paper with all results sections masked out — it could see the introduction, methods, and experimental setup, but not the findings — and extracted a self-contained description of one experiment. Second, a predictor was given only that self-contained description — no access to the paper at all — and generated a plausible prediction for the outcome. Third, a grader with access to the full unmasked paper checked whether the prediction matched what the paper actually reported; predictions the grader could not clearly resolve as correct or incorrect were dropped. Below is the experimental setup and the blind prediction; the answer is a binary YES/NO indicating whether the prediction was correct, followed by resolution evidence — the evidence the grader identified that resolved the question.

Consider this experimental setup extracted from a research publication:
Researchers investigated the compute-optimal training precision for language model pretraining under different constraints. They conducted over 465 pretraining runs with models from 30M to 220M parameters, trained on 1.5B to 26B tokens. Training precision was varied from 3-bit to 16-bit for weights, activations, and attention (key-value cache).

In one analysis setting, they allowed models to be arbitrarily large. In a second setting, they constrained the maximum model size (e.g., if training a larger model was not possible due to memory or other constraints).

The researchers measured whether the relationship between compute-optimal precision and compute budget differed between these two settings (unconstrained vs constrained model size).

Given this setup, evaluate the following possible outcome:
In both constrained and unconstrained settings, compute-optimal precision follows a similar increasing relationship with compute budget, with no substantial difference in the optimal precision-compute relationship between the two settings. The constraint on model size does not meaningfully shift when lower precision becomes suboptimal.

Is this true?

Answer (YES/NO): NO